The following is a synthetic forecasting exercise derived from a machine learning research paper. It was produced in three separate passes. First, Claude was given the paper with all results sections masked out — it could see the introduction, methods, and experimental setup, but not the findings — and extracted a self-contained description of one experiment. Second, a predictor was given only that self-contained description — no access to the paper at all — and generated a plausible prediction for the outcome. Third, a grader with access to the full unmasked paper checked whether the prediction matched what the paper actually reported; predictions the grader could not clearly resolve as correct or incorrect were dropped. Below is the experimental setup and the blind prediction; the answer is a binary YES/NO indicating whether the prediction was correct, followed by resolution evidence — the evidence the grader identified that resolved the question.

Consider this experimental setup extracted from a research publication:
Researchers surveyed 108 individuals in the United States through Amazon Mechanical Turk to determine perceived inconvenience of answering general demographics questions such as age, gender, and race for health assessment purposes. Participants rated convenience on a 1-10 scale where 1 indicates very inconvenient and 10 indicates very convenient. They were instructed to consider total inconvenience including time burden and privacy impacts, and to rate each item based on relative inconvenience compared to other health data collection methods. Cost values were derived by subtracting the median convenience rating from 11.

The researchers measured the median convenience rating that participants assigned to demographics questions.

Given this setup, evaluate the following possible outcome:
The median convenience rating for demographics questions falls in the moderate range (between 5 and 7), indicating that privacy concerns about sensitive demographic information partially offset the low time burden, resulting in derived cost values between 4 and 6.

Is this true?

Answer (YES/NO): NO